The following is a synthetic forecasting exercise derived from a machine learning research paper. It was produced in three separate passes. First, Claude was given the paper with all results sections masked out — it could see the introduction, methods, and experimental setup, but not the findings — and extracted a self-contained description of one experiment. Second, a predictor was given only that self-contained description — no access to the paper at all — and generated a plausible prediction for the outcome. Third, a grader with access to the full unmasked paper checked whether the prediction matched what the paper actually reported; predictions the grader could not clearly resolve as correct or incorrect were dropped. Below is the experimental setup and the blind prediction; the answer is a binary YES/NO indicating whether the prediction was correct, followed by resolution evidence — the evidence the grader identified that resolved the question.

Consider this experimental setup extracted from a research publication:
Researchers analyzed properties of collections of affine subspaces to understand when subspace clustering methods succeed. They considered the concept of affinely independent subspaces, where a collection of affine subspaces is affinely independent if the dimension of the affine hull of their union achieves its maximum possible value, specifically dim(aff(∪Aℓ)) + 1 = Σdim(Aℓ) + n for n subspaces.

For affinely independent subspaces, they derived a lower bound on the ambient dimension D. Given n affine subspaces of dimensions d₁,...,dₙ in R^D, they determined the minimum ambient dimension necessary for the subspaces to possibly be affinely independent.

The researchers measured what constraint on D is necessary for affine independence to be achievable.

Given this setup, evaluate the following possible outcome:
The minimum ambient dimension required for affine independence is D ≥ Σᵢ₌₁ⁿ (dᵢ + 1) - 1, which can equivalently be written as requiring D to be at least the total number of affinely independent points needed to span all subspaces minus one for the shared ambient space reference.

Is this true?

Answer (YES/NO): YES